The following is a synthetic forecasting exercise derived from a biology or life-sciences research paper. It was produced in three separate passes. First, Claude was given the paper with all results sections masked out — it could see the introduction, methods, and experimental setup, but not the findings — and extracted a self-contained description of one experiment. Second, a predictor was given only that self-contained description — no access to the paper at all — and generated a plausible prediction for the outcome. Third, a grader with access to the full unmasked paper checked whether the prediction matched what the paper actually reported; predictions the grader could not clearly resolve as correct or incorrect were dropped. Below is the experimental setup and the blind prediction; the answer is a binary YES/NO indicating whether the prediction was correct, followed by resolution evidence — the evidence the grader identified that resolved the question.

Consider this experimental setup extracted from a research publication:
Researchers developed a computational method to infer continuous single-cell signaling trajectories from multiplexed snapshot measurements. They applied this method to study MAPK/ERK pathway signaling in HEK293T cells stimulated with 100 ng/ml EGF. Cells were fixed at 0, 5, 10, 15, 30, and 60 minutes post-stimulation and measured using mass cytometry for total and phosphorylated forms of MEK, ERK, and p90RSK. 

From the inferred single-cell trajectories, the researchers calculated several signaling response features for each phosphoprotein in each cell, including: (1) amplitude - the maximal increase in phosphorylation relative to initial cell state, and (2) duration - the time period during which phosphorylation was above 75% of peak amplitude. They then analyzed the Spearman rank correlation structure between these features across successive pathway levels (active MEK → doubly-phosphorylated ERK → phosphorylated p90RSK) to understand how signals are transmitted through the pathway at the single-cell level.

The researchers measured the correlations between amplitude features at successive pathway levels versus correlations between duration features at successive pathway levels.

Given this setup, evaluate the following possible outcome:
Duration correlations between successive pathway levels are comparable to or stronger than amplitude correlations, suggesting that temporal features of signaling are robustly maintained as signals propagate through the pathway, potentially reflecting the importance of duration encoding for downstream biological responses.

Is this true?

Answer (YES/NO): YES